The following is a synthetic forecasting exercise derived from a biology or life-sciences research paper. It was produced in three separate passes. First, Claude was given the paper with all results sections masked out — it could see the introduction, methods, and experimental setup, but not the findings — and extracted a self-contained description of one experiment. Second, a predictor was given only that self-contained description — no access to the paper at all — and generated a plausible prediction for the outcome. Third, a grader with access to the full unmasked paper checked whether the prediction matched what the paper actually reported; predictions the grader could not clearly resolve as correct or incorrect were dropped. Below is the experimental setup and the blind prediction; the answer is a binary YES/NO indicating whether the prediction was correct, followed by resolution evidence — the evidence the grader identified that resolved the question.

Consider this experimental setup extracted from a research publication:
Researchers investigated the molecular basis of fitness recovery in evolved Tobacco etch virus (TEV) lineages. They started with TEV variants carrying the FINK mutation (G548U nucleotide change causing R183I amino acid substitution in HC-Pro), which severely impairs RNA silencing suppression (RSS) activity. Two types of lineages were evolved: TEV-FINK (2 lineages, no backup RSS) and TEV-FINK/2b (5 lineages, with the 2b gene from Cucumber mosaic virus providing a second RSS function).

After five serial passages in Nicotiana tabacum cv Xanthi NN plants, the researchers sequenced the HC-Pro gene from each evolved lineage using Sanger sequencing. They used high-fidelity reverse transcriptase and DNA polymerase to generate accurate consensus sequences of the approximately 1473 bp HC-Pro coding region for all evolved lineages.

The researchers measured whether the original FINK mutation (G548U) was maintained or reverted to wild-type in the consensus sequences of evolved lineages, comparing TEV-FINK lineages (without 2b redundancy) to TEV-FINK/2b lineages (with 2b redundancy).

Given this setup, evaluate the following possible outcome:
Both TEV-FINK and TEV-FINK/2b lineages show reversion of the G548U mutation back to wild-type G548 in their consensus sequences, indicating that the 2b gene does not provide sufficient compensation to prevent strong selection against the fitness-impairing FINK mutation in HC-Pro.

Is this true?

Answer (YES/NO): NO